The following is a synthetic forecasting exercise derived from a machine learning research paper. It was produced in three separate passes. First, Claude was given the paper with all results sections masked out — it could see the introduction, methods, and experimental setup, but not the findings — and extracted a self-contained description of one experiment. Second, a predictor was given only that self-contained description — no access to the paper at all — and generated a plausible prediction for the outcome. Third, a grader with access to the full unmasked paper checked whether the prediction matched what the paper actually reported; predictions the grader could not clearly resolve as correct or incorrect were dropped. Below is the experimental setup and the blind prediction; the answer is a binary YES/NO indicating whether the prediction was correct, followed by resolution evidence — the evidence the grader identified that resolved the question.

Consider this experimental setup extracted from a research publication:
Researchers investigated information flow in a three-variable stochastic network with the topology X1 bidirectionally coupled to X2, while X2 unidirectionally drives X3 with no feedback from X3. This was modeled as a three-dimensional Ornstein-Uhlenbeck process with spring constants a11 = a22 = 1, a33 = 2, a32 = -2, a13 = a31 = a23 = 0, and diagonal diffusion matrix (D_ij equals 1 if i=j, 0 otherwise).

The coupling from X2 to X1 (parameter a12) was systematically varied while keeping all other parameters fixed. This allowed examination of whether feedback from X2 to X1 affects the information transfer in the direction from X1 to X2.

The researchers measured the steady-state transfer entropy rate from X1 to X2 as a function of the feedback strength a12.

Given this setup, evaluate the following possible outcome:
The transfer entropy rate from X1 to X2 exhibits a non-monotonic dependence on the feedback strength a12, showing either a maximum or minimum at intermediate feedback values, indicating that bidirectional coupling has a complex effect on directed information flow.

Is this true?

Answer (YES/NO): NO